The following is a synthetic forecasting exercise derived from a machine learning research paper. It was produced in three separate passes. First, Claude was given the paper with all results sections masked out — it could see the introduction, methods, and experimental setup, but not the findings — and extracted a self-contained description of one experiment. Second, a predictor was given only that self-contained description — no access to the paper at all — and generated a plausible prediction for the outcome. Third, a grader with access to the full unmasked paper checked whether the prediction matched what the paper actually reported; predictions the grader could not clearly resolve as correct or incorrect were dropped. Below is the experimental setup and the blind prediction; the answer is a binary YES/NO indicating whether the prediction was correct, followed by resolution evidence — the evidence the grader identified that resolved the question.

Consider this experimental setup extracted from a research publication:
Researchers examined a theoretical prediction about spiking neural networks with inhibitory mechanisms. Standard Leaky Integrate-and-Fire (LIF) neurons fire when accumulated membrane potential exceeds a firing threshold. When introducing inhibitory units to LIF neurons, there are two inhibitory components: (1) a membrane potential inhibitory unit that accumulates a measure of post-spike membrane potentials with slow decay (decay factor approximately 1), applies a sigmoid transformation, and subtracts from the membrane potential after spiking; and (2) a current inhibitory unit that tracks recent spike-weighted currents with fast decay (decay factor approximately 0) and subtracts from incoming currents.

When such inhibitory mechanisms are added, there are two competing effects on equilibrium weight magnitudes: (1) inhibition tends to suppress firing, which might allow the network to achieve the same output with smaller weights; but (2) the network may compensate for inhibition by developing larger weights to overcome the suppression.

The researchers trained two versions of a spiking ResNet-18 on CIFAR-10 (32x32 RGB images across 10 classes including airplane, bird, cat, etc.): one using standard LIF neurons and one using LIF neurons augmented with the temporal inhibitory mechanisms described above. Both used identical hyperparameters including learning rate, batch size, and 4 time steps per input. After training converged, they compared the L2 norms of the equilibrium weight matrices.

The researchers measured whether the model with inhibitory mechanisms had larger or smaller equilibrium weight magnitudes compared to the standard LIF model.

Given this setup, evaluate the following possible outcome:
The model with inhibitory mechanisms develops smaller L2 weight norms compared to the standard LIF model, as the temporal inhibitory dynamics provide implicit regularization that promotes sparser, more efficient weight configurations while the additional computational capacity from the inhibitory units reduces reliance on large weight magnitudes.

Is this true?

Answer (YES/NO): NO